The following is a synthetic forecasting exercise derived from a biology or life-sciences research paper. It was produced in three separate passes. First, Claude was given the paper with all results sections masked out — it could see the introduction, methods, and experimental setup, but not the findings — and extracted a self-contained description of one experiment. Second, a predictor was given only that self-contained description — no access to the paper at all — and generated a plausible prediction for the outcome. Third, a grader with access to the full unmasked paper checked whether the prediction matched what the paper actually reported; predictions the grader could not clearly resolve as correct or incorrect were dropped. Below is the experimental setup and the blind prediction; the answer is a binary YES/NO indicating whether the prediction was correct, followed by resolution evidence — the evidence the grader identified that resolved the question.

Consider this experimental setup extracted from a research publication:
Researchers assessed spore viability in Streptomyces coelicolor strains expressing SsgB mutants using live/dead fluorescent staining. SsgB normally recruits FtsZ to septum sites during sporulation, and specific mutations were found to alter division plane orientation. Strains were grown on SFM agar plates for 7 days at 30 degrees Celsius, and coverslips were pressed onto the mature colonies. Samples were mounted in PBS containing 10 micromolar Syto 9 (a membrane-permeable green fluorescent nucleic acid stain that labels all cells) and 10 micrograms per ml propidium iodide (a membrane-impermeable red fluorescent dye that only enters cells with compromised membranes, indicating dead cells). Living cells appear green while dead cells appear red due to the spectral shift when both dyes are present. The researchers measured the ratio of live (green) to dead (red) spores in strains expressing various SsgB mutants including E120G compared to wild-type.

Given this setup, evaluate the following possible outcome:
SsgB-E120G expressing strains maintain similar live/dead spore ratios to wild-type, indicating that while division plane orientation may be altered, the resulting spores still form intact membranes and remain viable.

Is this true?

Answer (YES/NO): NO